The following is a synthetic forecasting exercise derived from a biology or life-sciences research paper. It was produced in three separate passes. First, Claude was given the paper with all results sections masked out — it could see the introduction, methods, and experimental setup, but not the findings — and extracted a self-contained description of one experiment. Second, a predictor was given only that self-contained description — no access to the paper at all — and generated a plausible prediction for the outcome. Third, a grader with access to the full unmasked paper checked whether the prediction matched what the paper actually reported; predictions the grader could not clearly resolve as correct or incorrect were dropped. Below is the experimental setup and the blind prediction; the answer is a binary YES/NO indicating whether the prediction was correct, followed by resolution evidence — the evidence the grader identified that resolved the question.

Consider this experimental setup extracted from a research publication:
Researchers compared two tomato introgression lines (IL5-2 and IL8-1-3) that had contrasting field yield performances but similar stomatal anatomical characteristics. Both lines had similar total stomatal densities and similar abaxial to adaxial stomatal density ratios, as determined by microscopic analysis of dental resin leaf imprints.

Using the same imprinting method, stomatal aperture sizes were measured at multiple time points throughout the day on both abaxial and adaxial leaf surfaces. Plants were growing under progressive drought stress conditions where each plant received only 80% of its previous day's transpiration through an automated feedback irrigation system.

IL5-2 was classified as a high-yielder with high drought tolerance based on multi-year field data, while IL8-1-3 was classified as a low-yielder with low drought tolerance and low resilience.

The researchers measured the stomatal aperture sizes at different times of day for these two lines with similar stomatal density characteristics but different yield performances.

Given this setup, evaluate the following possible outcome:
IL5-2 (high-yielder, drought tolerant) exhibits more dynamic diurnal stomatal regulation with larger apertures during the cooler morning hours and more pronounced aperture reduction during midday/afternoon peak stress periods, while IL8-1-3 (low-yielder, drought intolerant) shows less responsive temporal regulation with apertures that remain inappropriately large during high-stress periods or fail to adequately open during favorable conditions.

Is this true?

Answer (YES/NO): YES